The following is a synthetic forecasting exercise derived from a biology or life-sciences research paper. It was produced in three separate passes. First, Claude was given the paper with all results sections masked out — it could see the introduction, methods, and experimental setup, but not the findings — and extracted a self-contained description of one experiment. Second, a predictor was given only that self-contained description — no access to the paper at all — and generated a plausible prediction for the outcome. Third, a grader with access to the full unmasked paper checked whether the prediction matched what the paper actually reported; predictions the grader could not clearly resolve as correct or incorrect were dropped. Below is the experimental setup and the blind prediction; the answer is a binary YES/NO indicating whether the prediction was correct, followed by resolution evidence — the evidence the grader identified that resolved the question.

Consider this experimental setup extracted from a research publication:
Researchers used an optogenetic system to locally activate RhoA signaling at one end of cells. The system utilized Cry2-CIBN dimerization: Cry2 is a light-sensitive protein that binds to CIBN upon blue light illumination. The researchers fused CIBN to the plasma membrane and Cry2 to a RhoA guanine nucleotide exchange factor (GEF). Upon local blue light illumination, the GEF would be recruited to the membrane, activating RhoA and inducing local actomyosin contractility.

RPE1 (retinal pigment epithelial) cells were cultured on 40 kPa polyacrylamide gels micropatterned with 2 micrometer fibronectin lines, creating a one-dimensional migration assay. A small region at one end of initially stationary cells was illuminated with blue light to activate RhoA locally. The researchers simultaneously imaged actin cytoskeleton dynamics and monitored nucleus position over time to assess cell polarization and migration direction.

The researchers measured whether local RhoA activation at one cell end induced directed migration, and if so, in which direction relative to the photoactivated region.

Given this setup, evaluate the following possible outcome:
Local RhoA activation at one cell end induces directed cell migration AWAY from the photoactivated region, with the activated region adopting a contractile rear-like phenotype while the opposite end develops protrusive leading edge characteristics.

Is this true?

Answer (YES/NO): YES